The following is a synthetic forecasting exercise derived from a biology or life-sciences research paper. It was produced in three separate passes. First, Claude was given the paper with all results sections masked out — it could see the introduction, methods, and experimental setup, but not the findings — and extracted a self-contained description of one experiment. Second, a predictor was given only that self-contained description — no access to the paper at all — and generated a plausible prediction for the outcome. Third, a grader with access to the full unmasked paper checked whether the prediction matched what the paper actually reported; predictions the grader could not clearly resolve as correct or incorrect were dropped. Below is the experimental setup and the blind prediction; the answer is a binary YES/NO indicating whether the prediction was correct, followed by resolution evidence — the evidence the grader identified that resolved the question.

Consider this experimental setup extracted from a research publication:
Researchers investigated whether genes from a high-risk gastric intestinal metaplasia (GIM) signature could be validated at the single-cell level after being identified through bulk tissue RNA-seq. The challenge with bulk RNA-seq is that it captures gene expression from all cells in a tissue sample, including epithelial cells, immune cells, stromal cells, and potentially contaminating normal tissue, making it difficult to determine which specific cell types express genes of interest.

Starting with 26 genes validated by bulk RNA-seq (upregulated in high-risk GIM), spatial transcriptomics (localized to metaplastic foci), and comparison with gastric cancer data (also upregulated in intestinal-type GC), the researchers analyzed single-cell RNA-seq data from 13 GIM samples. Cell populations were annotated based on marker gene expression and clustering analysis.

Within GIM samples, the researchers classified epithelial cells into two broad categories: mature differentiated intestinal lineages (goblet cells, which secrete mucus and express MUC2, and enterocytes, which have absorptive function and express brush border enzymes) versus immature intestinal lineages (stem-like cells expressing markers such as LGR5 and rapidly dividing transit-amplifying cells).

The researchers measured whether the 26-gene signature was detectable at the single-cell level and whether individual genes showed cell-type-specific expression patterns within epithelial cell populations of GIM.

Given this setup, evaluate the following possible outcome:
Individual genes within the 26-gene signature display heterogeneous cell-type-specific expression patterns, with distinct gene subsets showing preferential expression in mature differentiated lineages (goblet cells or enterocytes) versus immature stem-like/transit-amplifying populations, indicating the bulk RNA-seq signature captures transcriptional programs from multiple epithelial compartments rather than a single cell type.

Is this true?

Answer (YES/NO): YES